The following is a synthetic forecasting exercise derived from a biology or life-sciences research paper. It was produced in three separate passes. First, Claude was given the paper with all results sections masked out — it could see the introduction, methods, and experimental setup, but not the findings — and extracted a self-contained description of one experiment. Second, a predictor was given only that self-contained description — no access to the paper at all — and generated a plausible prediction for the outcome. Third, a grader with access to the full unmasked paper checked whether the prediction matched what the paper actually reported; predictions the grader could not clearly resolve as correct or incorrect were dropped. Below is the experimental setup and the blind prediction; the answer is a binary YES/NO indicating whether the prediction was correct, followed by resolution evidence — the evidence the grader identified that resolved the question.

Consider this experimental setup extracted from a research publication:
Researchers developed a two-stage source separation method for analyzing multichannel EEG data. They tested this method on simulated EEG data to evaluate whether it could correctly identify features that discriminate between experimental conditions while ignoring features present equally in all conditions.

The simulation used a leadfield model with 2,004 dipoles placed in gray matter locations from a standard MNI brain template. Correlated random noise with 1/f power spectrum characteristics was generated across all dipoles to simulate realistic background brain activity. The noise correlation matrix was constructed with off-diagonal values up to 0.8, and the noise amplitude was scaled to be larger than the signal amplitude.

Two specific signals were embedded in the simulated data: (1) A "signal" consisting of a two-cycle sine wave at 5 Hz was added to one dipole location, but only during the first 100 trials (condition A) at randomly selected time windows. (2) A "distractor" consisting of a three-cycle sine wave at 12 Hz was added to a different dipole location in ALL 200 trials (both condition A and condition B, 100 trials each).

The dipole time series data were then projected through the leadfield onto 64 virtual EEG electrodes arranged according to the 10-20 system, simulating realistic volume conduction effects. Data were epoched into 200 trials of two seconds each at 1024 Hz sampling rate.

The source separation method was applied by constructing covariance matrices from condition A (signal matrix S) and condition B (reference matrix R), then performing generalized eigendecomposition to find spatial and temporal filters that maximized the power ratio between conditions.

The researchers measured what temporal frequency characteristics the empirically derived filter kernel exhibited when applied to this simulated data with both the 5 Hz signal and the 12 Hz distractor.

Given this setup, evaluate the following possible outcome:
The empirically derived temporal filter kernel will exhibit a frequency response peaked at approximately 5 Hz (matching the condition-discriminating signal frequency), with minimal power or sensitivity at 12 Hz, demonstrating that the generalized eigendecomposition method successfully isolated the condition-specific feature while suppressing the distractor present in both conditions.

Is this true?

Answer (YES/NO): YES